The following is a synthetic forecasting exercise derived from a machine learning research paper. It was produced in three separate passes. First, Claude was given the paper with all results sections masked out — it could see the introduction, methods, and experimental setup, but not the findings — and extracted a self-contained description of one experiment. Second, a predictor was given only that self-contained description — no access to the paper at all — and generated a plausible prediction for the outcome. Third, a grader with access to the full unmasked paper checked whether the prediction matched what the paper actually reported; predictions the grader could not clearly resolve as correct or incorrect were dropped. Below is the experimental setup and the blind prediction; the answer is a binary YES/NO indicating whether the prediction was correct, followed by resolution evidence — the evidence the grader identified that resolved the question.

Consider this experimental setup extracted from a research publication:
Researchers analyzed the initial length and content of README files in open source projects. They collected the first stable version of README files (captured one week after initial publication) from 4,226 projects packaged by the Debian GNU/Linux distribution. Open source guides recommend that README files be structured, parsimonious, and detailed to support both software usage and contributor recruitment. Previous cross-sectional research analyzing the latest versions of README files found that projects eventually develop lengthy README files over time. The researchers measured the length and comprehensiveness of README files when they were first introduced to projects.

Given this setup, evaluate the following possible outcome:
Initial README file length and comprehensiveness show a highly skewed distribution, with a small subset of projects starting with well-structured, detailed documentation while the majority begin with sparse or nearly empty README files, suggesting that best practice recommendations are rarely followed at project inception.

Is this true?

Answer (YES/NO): YES